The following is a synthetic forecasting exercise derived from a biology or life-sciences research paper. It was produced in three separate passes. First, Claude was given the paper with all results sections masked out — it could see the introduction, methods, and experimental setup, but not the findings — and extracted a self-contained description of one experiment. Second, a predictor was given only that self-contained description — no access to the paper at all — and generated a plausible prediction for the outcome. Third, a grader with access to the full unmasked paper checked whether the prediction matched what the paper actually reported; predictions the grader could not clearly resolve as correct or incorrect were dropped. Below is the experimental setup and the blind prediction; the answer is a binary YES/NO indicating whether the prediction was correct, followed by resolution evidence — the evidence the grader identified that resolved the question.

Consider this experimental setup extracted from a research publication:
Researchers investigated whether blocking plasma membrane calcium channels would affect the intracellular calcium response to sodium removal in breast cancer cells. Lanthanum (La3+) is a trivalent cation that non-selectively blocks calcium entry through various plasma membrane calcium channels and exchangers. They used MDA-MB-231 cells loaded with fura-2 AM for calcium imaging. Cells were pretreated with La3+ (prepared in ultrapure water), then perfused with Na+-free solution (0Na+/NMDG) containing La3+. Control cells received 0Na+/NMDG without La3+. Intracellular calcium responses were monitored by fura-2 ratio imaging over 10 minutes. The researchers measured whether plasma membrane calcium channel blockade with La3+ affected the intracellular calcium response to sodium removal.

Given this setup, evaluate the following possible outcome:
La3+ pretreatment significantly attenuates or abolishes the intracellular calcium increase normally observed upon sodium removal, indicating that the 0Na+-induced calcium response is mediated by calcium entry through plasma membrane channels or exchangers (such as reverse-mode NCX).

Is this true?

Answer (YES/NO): NO